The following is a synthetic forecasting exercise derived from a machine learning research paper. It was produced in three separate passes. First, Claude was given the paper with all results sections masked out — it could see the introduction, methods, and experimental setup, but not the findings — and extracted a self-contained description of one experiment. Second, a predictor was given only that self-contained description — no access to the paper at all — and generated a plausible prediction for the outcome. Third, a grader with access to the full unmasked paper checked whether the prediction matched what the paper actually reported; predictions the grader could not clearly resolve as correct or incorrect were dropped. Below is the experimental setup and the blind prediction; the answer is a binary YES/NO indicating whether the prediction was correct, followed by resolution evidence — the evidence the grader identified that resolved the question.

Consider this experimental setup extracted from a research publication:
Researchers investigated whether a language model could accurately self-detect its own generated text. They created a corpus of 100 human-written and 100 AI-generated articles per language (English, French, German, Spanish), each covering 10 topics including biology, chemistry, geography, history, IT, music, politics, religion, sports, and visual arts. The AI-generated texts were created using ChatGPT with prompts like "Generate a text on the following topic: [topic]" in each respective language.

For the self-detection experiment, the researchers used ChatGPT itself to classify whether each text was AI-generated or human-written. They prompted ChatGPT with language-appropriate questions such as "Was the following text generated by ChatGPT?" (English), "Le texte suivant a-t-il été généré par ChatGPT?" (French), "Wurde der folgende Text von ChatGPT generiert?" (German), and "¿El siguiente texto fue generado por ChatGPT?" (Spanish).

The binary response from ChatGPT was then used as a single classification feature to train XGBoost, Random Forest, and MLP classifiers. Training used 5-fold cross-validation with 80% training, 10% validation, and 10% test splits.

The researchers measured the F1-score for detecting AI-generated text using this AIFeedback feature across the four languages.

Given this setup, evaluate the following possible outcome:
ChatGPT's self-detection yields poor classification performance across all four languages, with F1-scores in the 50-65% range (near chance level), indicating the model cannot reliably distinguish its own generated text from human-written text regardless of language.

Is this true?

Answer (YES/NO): NO